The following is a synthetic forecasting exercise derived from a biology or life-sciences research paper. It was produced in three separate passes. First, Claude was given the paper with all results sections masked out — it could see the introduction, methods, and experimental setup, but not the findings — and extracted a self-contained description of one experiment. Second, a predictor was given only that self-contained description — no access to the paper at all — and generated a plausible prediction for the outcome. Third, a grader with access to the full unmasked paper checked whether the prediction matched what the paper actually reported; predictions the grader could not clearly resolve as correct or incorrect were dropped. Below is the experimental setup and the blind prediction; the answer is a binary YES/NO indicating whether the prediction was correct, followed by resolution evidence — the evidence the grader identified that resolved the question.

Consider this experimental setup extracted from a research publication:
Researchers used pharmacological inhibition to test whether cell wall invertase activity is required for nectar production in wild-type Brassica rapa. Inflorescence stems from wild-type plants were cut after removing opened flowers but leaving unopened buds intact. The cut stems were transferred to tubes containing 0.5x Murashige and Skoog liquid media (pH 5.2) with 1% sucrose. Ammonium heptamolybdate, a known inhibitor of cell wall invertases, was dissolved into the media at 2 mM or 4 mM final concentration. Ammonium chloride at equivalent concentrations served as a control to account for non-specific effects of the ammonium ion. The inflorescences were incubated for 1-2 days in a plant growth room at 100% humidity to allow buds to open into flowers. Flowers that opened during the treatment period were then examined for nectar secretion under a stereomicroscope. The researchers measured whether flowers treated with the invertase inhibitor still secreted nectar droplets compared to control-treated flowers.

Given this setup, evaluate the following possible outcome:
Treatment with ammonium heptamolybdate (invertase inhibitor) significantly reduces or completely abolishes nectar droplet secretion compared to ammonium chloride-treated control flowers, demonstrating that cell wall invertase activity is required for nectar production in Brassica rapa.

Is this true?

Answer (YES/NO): YES